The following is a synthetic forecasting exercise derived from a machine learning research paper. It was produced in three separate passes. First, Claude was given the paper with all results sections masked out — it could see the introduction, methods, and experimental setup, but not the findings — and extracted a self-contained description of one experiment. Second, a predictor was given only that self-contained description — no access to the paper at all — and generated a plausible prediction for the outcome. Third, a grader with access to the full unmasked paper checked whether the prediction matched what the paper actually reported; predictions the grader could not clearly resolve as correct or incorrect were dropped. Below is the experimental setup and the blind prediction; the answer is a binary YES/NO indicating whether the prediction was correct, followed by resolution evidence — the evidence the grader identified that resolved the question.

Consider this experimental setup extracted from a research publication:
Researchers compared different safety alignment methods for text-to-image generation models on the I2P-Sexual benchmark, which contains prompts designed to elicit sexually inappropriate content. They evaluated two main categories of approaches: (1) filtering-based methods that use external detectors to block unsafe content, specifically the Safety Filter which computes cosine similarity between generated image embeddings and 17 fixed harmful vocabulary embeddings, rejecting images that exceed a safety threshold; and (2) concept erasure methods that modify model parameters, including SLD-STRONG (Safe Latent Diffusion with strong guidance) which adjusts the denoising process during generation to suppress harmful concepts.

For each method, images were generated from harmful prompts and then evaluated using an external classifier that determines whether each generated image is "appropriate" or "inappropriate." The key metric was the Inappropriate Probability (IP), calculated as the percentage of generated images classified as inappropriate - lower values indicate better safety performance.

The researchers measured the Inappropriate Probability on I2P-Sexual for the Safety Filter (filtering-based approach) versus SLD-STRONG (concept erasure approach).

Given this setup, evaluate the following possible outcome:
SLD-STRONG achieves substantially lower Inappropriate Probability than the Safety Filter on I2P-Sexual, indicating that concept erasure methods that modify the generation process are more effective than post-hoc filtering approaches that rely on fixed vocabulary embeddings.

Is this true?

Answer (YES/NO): NO